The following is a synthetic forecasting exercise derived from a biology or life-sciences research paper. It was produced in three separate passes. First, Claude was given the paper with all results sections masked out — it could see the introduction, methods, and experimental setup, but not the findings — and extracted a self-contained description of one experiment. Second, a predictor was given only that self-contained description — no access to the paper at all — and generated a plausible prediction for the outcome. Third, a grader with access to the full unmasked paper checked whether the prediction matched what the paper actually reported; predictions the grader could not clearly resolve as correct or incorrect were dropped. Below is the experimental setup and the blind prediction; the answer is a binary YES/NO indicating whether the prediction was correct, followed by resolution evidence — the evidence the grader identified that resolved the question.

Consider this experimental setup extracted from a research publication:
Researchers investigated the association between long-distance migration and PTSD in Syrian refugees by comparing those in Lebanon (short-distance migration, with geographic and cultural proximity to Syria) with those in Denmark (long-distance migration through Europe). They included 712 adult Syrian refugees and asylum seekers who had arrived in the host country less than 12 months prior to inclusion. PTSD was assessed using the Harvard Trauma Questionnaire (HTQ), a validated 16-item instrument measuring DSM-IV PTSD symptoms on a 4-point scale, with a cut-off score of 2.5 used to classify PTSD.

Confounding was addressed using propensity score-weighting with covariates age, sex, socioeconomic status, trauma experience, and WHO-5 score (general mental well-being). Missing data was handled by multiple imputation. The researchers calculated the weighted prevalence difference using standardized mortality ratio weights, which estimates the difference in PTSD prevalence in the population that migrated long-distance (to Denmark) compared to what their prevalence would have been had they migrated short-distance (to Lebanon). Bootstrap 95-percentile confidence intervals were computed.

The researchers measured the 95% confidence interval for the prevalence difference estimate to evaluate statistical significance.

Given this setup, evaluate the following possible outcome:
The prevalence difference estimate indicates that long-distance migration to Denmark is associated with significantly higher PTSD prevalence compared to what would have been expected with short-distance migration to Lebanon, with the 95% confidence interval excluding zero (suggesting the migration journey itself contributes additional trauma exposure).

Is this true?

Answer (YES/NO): NO